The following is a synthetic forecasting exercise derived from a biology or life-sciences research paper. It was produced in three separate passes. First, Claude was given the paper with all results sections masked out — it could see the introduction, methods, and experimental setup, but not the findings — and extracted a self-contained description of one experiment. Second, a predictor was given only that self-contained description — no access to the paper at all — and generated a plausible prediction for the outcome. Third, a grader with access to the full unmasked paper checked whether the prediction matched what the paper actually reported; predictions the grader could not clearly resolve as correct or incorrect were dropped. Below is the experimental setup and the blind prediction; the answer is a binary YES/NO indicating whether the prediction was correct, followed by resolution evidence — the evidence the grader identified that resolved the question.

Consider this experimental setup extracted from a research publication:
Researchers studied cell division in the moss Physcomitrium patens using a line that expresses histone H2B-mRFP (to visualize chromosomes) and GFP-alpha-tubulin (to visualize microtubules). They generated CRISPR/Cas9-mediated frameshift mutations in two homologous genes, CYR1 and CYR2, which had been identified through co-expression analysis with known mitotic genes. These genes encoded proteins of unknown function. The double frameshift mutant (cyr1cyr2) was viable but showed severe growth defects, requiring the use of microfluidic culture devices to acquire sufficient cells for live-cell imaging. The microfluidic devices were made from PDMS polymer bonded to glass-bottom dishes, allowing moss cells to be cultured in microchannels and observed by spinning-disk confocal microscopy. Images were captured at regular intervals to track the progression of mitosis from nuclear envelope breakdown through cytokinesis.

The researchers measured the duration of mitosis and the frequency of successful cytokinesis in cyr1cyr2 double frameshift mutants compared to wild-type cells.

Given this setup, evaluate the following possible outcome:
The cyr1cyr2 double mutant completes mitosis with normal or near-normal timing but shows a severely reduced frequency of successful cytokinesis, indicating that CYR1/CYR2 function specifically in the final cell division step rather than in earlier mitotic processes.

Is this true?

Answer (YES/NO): NO